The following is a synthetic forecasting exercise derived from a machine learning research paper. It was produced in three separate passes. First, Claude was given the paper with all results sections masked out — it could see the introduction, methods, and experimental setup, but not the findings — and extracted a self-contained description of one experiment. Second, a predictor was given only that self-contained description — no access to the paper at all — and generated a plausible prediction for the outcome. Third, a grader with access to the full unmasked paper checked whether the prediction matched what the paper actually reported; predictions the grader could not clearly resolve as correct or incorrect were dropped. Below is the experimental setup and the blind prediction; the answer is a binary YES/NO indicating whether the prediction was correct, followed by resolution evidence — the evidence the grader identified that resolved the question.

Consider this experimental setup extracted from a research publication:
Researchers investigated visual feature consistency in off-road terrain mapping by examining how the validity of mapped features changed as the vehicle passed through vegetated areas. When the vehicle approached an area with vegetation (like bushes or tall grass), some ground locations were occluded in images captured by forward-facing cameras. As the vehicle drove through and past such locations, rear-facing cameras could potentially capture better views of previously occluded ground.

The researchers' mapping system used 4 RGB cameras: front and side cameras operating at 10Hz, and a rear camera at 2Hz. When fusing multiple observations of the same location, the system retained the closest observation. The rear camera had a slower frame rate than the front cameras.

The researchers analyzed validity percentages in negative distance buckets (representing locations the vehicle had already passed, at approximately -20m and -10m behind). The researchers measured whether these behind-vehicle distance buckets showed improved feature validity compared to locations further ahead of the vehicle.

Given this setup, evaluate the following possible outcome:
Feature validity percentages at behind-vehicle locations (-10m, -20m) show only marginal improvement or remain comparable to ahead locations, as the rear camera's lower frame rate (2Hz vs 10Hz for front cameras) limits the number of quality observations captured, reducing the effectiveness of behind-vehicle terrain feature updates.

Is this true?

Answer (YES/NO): NO